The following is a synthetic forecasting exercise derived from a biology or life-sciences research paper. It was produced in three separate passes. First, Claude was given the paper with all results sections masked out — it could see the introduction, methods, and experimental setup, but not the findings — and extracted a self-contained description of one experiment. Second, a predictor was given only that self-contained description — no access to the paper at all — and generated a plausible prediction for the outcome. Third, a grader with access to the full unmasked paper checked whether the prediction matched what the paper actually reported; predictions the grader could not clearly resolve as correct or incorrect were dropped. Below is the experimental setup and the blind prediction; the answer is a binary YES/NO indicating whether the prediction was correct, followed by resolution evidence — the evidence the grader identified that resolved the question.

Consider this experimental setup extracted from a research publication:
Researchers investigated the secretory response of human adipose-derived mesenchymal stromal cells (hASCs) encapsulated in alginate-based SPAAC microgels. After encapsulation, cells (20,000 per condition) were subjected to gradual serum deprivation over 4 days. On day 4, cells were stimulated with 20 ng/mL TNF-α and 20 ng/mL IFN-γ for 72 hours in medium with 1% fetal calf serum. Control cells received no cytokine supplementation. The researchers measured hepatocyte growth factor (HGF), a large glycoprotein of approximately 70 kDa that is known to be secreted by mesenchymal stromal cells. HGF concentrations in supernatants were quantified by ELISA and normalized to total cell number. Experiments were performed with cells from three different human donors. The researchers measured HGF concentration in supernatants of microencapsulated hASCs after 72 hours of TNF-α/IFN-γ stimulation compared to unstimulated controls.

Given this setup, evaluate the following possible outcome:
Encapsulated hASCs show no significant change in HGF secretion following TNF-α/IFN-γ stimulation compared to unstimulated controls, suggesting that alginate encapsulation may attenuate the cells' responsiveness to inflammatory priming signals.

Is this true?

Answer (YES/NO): NO